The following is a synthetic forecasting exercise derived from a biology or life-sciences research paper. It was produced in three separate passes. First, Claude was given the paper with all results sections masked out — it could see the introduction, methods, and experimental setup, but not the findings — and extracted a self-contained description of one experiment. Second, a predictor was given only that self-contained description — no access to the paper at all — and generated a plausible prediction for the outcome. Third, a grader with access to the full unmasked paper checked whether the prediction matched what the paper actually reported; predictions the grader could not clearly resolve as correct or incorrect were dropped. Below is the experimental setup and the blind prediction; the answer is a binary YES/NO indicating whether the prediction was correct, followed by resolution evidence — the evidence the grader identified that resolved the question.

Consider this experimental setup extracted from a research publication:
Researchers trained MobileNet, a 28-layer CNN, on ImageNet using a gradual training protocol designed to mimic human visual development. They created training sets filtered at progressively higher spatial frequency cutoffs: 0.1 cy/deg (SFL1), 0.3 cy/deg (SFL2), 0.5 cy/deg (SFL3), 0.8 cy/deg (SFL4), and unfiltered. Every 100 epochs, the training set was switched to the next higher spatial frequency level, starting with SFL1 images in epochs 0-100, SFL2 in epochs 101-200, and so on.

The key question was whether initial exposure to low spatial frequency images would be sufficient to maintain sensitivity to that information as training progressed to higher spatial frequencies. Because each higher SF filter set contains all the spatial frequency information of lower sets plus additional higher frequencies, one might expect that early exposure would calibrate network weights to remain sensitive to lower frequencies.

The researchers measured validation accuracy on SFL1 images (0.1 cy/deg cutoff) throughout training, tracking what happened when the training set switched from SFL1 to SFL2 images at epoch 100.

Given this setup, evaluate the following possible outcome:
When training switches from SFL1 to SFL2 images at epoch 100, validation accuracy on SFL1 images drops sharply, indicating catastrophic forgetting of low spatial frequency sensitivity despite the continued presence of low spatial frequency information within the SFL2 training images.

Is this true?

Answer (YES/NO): YES